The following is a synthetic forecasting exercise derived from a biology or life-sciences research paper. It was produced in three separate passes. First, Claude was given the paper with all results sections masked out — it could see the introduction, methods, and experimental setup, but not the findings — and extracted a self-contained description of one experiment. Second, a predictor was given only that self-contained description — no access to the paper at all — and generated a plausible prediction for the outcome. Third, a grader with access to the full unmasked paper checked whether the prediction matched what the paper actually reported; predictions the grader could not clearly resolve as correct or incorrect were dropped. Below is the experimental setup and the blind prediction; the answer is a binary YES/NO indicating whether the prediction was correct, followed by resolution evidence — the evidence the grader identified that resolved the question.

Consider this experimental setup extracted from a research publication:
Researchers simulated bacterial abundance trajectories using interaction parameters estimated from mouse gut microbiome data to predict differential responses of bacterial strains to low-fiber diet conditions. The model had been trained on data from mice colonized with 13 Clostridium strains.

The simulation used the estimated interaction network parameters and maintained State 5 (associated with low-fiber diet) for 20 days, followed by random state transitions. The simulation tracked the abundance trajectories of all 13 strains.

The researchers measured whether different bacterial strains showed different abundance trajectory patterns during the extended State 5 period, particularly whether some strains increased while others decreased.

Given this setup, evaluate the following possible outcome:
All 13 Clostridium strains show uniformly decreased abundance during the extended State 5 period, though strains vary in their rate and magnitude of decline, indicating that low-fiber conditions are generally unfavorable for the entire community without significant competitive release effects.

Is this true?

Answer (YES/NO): NO